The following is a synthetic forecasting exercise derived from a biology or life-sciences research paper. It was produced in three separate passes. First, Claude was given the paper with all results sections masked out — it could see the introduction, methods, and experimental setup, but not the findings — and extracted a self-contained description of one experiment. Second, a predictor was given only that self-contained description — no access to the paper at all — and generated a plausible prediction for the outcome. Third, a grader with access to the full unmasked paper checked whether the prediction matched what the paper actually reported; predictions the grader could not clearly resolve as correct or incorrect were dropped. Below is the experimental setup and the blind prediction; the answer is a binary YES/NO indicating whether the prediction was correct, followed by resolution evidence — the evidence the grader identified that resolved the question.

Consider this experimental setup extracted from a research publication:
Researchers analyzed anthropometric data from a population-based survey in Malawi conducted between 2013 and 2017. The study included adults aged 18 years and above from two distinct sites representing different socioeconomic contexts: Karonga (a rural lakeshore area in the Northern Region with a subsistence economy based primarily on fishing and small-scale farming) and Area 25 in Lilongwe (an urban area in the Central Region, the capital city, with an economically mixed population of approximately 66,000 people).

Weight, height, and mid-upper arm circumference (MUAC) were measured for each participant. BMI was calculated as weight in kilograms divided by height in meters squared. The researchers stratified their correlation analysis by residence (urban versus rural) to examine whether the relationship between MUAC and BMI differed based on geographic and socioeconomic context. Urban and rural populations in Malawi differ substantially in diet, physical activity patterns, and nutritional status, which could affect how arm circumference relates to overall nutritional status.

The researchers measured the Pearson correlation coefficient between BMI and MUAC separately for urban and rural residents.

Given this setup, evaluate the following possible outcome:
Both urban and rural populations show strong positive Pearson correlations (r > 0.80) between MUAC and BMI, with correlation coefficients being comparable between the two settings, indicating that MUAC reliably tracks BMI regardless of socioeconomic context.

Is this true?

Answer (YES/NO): YES